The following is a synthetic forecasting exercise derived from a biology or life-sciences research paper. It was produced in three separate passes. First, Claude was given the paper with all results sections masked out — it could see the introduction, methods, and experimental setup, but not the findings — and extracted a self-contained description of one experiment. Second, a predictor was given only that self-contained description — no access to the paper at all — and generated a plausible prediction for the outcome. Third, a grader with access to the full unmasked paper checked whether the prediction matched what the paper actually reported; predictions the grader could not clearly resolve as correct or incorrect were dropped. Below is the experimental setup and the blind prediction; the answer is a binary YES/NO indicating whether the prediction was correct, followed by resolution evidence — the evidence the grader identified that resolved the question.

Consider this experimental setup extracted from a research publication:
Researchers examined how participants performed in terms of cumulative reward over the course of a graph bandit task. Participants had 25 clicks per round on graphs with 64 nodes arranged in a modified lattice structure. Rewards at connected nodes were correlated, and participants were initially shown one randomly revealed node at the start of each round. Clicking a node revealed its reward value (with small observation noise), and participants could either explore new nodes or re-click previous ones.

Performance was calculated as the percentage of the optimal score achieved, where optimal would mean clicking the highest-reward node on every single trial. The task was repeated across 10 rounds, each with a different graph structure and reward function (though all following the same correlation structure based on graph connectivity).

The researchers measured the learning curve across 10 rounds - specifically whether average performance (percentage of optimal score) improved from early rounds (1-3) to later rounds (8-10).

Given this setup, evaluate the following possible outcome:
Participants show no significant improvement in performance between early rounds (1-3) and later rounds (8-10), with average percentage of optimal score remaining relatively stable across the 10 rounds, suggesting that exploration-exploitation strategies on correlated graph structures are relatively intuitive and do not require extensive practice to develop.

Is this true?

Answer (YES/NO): YES